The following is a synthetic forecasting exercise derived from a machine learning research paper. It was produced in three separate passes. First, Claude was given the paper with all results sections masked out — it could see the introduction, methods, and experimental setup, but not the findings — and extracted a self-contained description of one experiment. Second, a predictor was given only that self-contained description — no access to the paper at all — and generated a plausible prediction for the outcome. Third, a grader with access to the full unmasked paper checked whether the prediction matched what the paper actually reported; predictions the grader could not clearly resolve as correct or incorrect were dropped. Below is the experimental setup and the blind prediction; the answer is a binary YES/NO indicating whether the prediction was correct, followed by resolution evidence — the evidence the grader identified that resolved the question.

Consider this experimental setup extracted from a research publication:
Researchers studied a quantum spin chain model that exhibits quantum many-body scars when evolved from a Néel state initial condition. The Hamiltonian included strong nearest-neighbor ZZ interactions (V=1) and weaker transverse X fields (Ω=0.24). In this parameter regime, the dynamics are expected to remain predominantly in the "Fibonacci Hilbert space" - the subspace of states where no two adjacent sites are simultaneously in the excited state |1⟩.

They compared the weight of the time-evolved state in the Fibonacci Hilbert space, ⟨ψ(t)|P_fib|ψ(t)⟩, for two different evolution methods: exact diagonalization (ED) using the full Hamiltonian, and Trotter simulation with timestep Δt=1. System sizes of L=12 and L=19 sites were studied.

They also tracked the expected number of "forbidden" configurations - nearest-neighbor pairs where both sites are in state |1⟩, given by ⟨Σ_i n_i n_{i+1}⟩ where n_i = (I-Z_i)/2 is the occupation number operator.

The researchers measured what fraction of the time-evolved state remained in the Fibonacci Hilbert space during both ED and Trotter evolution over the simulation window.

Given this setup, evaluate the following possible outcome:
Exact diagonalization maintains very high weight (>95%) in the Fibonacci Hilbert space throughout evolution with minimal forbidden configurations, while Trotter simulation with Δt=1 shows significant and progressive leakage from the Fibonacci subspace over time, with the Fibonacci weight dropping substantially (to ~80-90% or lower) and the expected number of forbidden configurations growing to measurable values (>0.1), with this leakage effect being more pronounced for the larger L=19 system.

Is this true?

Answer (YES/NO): NO